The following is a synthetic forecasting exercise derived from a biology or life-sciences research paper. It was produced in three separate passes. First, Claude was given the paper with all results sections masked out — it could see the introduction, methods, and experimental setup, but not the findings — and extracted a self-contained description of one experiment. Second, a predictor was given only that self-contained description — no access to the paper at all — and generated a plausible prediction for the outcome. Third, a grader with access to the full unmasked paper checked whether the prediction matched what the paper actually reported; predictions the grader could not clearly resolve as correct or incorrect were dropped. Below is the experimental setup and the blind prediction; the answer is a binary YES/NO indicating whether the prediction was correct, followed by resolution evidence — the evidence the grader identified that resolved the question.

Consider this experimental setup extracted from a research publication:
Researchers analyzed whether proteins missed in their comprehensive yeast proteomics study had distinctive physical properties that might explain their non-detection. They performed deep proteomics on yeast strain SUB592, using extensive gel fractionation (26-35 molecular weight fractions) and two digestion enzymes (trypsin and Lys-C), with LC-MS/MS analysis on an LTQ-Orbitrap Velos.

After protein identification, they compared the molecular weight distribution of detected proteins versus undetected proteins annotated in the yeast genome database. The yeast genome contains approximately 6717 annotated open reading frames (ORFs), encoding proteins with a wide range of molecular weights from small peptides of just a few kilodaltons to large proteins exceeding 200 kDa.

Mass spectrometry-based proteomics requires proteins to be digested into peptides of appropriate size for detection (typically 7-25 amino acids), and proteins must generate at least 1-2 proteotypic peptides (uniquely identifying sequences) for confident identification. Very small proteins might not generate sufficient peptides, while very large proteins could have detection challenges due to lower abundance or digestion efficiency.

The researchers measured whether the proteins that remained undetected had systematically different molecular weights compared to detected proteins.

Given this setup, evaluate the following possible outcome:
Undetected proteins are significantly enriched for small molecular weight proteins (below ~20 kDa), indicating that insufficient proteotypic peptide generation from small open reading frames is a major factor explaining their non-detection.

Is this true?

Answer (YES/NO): YES